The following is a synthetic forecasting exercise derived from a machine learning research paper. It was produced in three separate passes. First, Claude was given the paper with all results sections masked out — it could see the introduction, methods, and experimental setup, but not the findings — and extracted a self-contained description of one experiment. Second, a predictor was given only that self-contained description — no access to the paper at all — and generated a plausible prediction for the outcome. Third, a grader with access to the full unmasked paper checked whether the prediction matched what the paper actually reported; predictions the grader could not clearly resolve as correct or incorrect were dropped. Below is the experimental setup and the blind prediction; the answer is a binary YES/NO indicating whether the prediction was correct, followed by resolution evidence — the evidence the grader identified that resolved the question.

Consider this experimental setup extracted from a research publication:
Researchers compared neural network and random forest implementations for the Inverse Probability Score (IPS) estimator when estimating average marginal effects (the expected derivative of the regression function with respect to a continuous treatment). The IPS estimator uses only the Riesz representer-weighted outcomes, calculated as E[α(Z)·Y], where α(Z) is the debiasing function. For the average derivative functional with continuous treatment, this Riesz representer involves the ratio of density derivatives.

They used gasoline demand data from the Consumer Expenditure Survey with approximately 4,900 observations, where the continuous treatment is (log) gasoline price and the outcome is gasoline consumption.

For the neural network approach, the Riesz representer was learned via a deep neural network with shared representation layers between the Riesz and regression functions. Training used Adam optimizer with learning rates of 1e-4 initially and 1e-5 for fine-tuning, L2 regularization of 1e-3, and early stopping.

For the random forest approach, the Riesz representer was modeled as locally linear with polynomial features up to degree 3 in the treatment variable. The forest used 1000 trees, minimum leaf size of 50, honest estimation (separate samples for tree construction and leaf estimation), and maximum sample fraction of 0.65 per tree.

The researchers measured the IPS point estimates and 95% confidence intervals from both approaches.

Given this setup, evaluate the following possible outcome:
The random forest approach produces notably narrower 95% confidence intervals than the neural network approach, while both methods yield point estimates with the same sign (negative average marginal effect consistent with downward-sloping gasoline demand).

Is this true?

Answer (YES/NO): NO